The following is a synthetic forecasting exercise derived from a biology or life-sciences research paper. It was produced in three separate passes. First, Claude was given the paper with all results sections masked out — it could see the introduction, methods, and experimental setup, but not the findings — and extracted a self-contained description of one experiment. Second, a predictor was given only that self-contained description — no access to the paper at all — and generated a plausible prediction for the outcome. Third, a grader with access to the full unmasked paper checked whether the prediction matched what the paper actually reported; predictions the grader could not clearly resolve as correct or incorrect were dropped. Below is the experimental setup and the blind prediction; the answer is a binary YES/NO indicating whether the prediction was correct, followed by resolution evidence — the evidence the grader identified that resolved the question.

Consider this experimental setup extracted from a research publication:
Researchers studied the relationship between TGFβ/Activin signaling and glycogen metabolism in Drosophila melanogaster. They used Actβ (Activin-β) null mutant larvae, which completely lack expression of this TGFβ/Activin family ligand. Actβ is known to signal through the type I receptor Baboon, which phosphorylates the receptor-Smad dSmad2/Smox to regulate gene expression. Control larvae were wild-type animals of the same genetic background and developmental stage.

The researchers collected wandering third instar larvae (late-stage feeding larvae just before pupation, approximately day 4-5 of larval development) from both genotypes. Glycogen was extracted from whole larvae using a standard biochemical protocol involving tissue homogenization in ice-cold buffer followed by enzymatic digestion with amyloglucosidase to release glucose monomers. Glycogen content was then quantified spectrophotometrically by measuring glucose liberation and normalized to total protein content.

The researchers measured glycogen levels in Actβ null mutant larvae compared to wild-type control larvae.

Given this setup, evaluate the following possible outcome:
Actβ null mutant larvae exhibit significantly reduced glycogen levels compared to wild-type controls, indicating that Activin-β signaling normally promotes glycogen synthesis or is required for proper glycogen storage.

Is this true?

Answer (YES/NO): YES